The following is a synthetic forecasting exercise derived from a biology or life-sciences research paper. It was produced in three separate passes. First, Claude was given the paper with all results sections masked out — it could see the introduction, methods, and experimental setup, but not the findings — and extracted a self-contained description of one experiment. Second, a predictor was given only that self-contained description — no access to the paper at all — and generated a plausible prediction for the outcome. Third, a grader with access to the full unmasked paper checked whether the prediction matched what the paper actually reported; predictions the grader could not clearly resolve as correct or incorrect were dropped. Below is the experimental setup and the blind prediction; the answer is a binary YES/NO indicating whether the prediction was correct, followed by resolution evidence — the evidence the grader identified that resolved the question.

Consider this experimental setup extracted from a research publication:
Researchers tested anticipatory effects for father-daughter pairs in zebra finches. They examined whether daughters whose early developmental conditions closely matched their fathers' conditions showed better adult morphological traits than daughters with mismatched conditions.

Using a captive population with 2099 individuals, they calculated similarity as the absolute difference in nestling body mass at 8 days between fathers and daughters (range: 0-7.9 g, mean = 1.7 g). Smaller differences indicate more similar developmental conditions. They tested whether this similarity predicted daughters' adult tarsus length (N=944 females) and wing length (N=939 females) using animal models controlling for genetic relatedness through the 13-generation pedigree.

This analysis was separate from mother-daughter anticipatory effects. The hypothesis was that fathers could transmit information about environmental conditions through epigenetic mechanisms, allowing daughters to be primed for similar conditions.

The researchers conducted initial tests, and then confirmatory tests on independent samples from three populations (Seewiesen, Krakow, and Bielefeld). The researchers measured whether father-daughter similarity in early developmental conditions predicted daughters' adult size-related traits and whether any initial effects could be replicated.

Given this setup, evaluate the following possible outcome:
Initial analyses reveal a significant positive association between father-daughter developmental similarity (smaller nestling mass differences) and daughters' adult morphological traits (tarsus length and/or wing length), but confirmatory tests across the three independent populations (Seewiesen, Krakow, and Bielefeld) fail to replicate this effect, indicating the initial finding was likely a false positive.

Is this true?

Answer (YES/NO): NO